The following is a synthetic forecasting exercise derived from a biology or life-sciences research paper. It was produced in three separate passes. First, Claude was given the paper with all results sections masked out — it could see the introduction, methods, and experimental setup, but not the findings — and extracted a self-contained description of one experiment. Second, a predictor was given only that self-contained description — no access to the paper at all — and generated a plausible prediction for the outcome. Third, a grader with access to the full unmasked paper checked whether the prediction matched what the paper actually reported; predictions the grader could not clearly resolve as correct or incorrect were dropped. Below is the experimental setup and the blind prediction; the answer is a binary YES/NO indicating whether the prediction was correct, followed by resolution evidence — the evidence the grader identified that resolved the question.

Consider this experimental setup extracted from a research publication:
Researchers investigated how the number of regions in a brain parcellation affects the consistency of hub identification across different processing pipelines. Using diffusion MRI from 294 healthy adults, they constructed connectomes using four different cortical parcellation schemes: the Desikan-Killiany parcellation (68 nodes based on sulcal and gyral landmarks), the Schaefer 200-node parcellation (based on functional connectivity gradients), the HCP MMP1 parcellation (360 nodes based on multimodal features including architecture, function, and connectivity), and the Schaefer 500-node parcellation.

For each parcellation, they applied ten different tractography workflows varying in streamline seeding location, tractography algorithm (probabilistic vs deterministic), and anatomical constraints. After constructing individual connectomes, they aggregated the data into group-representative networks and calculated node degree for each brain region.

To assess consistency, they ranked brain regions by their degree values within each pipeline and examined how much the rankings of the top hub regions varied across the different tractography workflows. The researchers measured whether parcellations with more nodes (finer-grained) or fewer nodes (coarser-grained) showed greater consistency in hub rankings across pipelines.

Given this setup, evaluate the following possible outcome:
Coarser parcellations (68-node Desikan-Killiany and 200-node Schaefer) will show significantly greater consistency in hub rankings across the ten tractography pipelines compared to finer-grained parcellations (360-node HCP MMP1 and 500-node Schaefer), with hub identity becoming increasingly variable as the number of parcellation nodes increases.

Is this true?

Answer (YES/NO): NO